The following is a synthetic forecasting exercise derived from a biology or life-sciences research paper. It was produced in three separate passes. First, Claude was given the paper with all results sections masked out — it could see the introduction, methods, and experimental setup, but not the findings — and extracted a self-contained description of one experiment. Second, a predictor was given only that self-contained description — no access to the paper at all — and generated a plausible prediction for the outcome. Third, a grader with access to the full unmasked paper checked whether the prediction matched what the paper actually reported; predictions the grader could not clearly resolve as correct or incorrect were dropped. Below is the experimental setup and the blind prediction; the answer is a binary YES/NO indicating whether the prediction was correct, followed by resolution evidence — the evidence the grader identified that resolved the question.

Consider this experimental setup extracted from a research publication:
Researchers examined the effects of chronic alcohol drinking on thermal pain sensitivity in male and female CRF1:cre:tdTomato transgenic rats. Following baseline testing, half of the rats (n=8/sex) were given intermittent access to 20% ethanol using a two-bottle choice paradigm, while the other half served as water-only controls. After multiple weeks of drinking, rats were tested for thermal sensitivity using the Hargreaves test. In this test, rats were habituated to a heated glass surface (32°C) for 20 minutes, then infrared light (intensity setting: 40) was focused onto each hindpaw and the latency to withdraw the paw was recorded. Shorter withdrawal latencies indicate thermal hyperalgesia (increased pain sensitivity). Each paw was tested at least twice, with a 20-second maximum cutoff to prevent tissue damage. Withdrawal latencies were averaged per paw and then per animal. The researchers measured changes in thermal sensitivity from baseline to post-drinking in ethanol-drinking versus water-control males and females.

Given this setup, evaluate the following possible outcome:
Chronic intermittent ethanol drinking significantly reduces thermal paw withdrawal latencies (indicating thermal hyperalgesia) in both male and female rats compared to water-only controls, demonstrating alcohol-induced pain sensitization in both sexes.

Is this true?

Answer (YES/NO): NO